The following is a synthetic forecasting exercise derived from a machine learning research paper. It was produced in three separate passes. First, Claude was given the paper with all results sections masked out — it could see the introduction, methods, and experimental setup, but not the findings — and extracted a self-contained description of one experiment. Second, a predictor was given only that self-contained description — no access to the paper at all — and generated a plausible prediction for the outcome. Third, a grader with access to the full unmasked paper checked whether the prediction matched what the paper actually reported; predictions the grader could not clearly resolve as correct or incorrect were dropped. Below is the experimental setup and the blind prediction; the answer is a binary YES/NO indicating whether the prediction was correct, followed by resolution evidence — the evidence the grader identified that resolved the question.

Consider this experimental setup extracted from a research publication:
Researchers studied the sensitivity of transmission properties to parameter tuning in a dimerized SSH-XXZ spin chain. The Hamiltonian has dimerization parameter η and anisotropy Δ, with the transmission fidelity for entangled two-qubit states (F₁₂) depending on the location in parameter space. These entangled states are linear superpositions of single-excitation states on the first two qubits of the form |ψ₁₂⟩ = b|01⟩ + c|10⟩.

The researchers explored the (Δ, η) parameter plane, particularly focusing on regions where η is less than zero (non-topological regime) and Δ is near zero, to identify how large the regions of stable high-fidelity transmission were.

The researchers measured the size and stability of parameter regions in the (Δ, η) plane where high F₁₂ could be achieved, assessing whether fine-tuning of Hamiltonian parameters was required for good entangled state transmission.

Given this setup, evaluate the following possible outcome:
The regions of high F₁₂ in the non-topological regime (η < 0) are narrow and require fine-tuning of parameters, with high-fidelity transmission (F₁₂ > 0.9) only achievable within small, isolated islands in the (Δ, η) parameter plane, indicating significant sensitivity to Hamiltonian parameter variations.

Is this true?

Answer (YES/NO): NO